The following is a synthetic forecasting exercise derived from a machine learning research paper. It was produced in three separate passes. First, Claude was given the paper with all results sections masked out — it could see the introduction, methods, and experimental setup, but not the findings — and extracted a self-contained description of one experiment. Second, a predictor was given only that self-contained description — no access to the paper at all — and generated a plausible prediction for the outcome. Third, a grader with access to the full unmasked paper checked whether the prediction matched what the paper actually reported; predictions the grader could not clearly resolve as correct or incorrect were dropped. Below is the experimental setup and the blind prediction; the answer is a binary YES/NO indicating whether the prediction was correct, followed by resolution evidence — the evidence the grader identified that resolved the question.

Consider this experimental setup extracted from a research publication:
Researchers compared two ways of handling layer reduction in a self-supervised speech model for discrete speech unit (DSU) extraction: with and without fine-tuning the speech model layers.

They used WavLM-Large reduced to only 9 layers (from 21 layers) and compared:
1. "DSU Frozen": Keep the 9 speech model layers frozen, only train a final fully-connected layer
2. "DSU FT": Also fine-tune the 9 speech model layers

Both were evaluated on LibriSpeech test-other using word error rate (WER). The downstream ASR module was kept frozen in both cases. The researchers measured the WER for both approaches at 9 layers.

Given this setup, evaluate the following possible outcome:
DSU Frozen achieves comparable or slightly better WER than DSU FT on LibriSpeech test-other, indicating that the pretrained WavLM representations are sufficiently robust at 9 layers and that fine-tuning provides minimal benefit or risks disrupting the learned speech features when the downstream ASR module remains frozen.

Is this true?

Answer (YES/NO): NO